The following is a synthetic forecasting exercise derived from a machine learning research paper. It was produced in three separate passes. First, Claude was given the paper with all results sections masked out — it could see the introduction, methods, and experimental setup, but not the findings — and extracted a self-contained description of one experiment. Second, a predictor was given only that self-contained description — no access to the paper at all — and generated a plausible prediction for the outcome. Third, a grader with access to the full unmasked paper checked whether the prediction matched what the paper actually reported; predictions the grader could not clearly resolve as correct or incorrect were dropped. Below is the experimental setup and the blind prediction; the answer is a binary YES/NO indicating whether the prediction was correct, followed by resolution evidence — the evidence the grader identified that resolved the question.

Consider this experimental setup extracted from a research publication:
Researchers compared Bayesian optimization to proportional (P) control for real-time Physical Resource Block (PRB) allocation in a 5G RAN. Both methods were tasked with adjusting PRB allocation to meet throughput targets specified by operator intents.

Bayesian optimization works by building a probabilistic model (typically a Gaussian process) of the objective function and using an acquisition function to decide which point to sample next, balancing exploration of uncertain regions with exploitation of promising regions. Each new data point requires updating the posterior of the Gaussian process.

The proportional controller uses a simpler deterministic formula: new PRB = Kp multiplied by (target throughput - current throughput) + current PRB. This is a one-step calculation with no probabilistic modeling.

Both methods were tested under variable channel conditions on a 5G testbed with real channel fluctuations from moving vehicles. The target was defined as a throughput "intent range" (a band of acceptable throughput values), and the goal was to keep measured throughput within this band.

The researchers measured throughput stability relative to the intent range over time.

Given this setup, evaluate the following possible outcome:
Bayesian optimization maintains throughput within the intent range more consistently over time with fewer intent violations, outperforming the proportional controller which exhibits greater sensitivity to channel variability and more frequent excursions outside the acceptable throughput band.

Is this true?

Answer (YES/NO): NO